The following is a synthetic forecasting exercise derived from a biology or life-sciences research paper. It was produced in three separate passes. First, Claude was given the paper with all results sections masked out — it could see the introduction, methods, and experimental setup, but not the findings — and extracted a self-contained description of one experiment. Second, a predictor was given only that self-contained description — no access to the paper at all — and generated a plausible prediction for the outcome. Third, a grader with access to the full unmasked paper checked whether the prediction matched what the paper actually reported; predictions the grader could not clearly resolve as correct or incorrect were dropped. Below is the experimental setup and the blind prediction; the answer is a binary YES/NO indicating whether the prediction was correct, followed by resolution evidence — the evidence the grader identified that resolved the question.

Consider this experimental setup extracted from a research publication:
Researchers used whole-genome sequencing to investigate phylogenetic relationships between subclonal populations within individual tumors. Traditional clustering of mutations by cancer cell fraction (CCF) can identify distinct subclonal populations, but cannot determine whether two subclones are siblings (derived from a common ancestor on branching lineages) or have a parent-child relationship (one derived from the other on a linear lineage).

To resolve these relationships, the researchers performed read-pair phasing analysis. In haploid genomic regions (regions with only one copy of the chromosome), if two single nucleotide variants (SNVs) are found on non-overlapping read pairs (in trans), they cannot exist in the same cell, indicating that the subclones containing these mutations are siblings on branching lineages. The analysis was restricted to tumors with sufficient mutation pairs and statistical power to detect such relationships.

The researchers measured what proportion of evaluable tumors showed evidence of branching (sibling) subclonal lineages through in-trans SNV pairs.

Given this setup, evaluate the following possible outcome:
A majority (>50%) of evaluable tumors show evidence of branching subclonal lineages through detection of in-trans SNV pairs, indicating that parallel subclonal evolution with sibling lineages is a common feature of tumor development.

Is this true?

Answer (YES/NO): NO